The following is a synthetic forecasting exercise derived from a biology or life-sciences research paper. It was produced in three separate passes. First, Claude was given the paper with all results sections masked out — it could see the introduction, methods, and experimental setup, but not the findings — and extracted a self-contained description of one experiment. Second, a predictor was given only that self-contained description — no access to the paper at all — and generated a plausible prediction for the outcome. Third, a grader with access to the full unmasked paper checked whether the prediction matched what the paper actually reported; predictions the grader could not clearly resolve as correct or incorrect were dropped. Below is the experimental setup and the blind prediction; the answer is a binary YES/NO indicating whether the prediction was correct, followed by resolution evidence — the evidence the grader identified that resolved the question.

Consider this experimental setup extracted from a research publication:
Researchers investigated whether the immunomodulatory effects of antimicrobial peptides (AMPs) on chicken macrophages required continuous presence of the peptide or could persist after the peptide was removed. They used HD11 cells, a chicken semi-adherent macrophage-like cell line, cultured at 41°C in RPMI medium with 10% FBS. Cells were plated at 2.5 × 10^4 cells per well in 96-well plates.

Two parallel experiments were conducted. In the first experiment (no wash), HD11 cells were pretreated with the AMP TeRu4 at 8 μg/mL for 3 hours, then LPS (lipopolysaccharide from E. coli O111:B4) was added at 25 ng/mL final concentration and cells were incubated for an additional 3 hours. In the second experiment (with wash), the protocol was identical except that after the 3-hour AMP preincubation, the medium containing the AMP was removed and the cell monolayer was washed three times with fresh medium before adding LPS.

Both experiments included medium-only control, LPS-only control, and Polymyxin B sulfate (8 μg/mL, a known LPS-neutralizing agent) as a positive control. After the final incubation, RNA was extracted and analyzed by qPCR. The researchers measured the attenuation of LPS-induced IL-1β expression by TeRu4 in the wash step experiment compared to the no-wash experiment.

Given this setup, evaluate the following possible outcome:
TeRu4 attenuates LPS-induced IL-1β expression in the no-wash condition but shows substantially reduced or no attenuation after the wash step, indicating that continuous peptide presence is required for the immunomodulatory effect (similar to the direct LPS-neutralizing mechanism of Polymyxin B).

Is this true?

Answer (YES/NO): NO